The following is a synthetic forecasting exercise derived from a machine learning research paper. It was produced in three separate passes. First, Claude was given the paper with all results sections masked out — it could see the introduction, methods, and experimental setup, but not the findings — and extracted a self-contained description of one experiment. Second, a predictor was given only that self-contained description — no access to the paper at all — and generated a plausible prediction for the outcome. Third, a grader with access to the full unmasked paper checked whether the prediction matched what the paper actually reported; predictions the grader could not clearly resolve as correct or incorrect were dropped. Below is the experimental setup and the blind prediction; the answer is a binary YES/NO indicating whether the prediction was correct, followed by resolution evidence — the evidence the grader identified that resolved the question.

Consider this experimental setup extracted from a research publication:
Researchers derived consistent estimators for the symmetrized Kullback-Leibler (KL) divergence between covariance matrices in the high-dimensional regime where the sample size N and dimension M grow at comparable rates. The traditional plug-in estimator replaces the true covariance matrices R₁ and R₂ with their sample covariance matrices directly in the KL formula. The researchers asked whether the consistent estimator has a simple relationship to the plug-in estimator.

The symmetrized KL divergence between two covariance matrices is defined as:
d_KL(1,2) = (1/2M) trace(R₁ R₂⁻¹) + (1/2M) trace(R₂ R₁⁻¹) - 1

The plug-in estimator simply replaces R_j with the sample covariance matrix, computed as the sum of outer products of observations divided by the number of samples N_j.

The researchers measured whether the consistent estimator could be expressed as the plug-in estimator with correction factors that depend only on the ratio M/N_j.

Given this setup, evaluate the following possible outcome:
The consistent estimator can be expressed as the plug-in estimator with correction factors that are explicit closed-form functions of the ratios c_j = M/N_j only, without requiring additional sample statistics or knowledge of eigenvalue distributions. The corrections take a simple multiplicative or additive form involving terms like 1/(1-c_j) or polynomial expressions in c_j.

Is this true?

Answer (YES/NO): YES